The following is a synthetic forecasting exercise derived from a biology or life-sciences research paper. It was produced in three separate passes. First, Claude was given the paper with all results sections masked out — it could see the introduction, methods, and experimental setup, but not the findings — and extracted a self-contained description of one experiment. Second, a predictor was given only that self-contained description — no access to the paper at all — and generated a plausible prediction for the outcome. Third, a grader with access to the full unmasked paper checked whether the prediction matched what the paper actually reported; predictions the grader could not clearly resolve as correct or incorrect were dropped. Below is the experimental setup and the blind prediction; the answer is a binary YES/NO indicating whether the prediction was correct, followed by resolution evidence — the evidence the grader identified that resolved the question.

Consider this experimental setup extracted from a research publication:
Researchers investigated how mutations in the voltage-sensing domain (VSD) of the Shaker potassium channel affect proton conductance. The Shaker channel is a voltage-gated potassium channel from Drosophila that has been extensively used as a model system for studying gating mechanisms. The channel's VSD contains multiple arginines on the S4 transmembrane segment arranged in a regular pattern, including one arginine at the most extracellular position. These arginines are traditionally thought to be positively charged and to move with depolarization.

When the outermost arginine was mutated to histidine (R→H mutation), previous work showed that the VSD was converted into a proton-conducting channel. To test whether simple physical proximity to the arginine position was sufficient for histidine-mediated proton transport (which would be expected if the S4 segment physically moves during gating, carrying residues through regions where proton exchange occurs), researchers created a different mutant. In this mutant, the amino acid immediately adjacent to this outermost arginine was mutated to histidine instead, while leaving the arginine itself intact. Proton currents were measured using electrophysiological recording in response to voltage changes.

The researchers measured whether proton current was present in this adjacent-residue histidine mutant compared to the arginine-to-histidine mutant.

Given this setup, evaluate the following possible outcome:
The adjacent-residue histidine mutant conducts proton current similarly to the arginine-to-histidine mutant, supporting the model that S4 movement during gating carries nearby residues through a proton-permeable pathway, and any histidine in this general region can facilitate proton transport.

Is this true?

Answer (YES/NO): NO